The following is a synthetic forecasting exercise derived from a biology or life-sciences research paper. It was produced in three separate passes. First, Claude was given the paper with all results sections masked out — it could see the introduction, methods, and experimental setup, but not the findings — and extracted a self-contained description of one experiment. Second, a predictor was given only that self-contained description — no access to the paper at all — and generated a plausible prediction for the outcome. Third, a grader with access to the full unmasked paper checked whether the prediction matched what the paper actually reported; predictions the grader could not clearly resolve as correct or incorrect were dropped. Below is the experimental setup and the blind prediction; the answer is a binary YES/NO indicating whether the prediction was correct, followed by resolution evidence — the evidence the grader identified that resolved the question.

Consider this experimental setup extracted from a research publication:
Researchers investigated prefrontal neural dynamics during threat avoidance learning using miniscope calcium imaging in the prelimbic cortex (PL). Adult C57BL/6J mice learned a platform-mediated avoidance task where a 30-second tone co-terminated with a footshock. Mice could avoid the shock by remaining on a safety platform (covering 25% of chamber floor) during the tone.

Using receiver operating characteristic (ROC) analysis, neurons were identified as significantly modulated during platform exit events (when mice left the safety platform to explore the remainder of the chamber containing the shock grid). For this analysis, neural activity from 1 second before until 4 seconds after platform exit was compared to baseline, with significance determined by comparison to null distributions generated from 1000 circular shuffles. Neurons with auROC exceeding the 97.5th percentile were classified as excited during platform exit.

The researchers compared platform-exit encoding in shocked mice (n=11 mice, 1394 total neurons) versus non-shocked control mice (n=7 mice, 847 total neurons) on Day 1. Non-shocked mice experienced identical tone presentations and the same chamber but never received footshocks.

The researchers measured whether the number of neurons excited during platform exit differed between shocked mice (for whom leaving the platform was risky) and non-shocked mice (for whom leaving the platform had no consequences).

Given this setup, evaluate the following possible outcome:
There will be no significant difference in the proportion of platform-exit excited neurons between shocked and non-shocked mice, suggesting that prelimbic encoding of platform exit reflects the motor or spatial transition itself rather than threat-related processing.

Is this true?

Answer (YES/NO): YES